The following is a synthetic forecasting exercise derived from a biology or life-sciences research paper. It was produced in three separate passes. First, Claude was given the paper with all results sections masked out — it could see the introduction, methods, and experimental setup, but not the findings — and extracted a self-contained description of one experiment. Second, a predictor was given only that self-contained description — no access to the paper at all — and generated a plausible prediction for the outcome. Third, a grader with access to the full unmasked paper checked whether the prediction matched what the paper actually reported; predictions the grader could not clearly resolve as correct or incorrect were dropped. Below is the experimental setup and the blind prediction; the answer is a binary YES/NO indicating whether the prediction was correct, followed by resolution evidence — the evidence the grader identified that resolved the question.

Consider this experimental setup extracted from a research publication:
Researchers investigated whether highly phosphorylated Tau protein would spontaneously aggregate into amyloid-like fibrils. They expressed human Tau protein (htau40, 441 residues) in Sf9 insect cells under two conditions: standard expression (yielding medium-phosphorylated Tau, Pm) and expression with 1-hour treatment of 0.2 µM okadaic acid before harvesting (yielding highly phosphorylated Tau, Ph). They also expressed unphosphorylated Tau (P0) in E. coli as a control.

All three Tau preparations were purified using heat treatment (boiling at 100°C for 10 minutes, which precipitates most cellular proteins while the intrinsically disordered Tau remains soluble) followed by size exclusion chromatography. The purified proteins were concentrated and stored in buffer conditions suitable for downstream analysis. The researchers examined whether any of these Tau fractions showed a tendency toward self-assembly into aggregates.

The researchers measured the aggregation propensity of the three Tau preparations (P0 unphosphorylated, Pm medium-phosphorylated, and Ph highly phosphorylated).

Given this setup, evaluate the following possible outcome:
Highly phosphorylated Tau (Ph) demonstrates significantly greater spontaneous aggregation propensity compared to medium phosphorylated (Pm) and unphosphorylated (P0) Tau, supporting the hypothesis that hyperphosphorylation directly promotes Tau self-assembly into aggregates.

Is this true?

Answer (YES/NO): NO